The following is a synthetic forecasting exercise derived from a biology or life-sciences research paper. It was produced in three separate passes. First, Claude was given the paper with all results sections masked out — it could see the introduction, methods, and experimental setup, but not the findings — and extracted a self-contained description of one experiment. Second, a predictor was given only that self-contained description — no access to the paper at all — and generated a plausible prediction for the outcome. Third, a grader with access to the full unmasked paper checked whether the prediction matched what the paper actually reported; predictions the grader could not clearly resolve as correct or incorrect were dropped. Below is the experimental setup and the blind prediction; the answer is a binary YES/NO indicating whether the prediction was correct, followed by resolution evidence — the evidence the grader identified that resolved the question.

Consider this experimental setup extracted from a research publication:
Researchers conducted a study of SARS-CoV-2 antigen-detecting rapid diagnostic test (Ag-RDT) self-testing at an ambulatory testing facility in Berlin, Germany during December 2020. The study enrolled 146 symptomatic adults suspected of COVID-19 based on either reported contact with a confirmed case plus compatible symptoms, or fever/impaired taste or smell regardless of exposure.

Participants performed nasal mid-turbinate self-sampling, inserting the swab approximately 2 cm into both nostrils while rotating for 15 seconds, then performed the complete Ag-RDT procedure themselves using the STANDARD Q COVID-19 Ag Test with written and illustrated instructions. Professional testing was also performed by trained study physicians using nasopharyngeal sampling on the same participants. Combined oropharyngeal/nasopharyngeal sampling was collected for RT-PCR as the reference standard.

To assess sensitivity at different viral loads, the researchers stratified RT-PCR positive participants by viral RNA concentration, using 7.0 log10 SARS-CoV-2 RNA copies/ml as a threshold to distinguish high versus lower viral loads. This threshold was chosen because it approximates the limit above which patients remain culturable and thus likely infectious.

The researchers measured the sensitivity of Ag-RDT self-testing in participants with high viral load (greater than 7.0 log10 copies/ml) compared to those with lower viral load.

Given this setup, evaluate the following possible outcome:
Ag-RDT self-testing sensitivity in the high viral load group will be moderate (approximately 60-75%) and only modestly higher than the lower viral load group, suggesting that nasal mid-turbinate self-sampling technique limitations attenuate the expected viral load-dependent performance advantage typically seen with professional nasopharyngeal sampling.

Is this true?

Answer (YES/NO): NO